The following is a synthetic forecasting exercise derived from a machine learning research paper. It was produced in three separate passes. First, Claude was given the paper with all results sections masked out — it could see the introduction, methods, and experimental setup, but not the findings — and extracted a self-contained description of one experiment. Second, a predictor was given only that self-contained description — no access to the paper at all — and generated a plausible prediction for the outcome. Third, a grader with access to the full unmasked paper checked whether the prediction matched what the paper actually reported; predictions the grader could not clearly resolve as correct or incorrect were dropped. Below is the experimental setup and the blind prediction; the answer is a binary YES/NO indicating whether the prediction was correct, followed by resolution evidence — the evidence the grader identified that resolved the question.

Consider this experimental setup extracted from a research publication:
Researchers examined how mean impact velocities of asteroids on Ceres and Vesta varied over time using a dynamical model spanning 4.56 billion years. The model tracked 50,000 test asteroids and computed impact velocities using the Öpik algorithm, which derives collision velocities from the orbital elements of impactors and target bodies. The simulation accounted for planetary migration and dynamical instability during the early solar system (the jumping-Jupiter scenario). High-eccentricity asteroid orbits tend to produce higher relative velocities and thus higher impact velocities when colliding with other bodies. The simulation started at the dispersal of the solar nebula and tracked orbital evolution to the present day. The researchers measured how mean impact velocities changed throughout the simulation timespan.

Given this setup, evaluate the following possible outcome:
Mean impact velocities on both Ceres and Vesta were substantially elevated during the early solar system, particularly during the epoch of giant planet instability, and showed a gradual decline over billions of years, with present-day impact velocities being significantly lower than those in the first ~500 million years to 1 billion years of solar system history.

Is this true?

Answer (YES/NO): NO